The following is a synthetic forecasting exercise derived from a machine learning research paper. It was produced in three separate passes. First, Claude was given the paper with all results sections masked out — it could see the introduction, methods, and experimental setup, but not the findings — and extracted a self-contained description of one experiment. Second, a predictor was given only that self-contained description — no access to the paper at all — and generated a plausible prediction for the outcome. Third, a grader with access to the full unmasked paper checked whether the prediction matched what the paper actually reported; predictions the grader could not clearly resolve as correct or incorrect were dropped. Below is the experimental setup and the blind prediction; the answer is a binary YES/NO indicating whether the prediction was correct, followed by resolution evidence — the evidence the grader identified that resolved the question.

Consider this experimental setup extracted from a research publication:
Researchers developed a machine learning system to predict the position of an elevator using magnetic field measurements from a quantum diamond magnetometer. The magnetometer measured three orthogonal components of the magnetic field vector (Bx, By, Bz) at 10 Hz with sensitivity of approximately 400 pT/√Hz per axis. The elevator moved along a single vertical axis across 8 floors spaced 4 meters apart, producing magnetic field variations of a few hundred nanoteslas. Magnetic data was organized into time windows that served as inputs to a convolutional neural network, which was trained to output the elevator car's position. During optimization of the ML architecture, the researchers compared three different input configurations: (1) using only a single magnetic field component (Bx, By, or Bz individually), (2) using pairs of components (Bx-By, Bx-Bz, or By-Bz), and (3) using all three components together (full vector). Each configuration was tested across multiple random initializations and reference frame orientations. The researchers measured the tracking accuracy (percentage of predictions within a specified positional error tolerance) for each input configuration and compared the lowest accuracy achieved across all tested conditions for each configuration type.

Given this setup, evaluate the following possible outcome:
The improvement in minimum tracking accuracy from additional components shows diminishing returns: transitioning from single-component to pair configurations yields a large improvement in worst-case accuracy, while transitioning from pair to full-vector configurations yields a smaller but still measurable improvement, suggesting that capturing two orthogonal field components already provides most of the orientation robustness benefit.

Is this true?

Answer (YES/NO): NO